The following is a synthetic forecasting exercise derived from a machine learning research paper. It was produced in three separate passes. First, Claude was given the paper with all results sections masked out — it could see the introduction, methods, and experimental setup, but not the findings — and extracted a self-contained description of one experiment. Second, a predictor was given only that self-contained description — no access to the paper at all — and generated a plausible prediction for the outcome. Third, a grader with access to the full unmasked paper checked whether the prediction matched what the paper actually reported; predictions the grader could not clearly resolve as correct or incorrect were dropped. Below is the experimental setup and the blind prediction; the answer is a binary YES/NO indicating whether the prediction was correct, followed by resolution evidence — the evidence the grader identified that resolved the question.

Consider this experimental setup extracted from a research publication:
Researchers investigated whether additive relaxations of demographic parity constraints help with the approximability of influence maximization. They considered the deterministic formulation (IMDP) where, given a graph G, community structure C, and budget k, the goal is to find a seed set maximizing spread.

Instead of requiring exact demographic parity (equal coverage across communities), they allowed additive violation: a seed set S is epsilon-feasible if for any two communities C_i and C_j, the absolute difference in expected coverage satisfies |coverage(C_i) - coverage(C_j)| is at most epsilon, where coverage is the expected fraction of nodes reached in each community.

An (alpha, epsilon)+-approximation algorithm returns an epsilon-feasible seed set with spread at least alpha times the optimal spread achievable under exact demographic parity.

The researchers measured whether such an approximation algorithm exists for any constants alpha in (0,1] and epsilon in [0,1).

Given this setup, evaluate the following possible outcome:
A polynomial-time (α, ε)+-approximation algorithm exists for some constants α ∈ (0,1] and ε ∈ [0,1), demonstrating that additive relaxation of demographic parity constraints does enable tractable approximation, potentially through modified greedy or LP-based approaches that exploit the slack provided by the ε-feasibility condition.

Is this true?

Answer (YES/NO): NO